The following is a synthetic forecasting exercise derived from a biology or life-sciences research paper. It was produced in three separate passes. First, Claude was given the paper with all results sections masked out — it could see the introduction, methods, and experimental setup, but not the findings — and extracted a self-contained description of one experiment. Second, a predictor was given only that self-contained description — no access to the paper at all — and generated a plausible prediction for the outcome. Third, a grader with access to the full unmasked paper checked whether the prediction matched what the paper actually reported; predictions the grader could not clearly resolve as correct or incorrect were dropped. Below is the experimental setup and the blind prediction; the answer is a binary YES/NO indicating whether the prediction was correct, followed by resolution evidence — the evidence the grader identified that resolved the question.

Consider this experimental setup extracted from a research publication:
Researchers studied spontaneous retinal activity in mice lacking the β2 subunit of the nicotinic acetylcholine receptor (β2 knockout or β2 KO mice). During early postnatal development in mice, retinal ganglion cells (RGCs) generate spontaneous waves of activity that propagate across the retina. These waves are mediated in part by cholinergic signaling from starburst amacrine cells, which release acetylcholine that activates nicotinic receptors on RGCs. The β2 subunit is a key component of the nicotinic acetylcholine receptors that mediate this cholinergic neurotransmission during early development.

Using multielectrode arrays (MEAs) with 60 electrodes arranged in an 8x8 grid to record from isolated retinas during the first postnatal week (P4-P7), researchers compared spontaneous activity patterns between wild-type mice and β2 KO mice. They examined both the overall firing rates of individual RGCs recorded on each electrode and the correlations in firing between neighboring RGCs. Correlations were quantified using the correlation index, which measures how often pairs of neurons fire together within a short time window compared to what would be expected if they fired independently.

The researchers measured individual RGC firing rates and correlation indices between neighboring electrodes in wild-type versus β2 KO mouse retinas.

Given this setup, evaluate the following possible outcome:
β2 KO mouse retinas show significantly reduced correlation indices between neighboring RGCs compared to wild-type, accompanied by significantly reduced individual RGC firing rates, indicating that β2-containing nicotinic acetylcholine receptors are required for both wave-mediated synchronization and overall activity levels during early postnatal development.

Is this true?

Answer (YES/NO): NO